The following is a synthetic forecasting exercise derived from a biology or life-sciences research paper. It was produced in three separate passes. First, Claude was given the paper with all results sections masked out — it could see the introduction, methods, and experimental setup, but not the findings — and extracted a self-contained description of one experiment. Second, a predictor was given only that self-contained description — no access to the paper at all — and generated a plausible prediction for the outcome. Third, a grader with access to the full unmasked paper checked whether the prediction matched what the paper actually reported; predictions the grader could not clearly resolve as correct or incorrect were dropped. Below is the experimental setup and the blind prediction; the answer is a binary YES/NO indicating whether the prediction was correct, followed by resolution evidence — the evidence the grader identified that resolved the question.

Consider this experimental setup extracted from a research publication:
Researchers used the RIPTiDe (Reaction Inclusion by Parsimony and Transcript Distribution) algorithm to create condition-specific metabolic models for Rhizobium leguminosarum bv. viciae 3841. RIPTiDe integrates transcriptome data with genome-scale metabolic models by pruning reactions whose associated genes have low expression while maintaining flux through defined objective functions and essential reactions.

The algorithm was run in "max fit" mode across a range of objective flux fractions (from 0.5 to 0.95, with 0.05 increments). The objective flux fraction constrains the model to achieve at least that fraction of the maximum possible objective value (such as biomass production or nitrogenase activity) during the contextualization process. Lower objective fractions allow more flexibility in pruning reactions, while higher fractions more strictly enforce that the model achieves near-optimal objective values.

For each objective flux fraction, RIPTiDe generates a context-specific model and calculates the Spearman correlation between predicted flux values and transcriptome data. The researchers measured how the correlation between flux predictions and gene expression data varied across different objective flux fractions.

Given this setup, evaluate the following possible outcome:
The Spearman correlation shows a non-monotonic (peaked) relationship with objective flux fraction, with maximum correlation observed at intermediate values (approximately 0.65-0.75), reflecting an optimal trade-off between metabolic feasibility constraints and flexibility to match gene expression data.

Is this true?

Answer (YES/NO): YES